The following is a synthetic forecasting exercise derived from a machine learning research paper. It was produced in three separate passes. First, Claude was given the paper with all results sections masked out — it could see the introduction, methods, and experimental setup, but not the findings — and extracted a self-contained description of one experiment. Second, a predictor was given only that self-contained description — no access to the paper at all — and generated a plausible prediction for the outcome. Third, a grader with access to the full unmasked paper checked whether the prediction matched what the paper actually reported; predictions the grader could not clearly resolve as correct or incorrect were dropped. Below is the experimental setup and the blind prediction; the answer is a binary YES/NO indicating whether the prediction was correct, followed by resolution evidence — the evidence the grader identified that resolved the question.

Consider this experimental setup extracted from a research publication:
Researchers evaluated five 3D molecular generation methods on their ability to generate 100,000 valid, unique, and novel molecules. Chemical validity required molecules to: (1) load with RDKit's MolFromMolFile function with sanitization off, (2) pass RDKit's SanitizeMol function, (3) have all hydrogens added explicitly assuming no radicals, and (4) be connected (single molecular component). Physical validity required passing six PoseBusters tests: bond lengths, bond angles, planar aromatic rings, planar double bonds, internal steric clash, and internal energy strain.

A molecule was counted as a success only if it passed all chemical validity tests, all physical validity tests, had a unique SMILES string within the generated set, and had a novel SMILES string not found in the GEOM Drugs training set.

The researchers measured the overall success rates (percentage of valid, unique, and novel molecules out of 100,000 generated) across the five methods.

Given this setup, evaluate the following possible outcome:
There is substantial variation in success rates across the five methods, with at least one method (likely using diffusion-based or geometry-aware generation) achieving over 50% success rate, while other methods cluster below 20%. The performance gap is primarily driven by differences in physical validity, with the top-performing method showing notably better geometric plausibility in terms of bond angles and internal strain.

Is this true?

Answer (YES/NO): NO